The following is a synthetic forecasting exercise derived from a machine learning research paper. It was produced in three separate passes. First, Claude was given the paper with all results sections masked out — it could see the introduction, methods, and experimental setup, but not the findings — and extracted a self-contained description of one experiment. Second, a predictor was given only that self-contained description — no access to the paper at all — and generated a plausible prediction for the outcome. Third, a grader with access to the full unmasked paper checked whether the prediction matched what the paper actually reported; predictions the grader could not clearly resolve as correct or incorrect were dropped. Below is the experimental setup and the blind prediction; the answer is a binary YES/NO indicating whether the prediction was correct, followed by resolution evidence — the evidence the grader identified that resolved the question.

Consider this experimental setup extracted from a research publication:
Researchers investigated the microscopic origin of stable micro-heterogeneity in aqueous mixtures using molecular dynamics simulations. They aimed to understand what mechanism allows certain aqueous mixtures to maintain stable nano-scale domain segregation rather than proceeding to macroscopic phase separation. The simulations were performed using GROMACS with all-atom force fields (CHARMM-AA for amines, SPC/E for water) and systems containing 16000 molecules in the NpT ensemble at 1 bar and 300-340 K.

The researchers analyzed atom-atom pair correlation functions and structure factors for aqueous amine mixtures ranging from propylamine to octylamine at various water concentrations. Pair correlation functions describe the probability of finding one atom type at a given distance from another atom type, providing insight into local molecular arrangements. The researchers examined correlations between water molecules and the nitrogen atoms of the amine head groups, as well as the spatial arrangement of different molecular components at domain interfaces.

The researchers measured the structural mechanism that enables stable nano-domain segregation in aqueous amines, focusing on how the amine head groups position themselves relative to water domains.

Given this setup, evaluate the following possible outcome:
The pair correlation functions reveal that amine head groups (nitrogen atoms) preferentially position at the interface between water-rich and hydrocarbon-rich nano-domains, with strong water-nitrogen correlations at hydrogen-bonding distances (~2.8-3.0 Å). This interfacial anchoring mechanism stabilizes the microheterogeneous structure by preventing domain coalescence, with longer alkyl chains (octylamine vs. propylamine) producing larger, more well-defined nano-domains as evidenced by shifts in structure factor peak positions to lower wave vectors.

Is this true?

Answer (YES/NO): NO